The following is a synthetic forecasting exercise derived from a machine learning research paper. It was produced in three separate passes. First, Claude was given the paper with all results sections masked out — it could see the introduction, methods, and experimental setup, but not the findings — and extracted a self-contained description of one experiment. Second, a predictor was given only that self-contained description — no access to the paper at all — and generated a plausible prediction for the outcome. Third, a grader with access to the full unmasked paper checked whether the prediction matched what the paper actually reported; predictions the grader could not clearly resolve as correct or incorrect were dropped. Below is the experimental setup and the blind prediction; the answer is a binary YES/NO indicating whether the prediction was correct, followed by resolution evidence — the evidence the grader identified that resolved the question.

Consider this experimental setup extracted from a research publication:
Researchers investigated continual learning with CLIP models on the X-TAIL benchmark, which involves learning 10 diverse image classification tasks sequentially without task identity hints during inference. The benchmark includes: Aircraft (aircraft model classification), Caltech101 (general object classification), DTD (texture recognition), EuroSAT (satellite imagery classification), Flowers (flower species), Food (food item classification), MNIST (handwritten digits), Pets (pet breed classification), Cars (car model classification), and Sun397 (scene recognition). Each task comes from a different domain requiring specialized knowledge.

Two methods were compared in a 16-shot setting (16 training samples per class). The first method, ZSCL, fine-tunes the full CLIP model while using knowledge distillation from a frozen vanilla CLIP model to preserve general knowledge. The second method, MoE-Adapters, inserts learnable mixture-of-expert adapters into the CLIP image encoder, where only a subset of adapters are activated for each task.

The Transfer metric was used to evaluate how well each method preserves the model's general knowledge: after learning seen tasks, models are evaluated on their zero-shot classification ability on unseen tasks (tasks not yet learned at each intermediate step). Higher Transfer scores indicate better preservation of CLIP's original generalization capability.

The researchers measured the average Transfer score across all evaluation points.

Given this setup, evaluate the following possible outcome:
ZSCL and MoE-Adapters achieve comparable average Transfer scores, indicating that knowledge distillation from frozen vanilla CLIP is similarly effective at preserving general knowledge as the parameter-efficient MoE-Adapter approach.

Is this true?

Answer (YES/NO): NO